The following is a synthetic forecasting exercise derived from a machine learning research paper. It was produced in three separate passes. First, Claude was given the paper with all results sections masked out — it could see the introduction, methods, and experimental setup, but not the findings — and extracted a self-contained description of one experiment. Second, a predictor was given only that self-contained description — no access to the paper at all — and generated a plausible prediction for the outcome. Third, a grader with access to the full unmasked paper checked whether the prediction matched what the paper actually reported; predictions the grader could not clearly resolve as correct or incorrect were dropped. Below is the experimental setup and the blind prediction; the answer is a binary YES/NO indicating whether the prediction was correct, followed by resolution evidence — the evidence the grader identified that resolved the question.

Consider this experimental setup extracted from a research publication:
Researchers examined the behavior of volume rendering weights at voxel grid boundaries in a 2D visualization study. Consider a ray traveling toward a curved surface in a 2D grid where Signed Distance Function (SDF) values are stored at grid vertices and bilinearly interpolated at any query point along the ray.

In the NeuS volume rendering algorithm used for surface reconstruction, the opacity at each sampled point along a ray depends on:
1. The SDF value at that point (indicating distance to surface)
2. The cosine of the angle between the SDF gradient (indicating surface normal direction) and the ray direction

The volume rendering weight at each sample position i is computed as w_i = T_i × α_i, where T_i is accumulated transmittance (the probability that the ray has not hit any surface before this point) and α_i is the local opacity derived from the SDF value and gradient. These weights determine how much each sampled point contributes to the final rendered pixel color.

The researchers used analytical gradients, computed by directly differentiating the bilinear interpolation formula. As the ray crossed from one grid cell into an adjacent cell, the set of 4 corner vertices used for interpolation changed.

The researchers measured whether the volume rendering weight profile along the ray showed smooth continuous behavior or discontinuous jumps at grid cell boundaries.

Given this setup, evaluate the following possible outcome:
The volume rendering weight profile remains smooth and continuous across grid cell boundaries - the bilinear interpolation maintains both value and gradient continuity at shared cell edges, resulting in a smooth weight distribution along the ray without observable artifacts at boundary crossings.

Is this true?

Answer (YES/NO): NO